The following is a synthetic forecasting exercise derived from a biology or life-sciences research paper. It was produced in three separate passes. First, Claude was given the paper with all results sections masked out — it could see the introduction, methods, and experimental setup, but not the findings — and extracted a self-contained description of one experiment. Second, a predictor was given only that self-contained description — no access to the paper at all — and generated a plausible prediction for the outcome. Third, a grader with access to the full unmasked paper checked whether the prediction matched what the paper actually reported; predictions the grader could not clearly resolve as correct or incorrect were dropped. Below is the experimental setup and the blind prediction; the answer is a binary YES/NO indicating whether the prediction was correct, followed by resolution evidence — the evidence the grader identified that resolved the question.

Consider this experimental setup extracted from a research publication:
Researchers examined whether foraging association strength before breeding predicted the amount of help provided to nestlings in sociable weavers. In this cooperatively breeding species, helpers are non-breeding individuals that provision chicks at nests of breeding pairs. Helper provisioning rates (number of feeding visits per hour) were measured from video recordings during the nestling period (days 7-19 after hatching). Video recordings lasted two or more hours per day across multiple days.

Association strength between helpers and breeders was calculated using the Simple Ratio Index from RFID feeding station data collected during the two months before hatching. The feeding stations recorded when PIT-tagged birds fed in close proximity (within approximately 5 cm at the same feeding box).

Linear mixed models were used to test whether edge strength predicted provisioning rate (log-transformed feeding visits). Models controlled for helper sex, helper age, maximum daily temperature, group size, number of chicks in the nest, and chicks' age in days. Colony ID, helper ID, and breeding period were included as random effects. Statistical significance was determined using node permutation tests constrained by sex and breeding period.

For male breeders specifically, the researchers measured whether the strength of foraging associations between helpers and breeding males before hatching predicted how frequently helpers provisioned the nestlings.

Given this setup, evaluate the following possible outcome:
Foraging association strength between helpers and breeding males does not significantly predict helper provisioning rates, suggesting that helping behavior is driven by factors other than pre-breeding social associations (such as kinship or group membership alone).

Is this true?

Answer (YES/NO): YES